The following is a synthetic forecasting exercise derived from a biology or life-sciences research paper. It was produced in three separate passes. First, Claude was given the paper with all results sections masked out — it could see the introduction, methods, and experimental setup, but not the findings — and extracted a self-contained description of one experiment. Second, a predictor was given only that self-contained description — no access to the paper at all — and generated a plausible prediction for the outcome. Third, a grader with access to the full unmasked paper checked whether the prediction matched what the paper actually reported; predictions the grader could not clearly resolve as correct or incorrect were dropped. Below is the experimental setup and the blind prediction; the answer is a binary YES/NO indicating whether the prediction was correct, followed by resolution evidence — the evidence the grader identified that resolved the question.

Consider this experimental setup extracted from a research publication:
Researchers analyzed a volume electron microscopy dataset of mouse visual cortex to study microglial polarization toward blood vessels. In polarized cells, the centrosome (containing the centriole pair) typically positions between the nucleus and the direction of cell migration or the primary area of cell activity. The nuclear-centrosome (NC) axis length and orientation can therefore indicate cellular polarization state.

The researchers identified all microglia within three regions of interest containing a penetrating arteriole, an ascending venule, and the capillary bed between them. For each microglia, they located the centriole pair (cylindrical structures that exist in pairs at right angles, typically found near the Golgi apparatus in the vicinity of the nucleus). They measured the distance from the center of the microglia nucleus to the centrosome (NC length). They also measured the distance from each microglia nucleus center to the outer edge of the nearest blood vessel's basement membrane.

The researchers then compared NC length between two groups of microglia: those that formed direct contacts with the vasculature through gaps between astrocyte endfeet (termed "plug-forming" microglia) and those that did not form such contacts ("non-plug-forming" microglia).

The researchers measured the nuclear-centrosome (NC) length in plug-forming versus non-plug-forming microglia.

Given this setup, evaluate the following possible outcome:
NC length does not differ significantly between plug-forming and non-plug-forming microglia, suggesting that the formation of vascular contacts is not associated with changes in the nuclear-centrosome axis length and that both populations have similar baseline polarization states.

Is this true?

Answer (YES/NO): YES